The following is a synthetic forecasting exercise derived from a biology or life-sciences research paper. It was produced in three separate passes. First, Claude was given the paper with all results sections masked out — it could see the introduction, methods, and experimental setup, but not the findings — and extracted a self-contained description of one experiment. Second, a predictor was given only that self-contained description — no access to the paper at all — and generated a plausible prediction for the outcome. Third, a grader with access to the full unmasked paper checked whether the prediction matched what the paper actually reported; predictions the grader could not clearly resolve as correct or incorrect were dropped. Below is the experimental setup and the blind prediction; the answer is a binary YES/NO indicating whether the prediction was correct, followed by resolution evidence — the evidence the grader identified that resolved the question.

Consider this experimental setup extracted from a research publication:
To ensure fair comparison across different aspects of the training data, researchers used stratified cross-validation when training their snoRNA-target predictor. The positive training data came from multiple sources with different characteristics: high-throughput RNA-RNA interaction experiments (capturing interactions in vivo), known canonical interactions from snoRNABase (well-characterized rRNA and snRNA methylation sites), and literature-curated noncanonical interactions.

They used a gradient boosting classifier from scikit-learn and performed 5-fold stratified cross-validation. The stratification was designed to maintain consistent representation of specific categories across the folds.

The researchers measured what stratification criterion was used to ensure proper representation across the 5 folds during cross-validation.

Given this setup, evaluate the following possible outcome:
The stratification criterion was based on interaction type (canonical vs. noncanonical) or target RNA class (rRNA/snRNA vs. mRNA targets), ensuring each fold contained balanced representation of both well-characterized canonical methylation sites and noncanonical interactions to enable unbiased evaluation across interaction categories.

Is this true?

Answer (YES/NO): NO